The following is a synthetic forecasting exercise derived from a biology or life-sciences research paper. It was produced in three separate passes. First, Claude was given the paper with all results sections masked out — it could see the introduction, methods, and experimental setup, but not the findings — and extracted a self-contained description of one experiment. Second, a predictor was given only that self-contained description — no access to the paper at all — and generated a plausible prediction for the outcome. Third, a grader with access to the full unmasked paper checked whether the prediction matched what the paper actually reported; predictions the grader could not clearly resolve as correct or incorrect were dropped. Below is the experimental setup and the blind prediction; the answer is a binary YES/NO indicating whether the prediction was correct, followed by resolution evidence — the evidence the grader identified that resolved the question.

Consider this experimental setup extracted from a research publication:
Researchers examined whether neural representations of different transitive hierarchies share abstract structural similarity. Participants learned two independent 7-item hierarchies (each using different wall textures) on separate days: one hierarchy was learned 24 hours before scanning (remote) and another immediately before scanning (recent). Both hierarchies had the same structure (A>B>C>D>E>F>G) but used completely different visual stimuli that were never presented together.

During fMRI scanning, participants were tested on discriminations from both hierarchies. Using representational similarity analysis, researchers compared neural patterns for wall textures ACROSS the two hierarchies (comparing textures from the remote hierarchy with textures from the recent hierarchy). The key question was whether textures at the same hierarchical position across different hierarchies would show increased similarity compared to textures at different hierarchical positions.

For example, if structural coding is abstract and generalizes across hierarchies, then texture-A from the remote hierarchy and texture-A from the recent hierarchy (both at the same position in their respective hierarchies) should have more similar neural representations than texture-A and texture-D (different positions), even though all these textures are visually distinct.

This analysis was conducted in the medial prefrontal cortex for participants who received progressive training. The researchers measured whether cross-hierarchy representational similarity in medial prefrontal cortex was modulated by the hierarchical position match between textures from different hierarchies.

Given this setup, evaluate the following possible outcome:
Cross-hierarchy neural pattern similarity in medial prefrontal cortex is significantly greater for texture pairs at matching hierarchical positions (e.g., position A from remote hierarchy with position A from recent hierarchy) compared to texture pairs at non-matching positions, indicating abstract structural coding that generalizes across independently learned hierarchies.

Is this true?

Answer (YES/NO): YES